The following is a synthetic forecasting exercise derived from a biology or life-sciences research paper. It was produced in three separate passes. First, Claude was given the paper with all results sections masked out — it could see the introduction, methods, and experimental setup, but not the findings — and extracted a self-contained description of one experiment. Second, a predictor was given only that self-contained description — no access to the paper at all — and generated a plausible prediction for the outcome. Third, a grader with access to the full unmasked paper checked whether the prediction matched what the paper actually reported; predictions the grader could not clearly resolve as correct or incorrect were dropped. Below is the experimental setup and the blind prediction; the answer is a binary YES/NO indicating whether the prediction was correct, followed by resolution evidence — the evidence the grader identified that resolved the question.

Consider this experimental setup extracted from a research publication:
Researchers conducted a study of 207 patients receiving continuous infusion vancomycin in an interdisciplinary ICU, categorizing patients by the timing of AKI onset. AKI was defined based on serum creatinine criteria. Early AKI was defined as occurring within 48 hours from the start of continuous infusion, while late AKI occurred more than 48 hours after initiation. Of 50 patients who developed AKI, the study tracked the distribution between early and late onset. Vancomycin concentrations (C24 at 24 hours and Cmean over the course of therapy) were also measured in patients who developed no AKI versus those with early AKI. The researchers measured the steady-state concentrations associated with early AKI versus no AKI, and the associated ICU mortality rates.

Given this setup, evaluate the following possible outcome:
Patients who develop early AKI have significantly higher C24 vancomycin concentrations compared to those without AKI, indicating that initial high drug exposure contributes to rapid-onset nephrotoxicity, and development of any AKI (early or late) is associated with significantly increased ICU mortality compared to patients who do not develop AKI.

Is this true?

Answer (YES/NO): YES